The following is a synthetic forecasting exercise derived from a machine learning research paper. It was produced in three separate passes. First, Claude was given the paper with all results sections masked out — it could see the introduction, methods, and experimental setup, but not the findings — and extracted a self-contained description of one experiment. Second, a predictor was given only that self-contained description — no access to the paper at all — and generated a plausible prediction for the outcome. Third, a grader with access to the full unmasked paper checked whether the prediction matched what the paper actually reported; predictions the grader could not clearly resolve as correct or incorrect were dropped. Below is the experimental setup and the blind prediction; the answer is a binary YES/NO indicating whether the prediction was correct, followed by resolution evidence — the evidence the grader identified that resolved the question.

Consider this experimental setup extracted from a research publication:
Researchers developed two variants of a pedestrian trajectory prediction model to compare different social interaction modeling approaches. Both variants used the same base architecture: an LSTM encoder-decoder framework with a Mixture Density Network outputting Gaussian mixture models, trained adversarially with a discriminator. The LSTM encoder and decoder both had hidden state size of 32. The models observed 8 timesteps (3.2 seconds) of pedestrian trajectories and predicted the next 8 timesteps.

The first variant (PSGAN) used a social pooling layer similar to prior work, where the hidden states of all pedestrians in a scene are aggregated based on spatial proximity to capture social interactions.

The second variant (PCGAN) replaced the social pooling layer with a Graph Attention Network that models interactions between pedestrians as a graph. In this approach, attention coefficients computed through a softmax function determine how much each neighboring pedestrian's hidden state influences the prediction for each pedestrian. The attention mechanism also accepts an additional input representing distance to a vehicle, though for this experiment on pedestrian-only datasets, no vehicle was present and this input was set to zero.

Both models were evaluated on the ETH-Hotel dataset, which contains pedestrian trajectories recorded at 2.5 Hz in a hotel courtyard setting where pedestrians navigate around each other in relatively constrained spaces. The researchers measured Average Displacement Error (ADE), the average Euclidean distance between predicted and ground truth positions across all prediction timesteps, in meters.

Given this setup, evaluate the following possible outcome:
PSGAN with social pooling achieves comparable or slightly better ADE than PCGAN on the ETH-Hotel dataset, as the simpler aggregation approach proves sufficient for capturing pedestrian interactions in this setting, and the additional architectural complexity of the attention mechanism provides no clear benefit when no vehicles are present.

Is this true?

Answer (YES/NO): YES